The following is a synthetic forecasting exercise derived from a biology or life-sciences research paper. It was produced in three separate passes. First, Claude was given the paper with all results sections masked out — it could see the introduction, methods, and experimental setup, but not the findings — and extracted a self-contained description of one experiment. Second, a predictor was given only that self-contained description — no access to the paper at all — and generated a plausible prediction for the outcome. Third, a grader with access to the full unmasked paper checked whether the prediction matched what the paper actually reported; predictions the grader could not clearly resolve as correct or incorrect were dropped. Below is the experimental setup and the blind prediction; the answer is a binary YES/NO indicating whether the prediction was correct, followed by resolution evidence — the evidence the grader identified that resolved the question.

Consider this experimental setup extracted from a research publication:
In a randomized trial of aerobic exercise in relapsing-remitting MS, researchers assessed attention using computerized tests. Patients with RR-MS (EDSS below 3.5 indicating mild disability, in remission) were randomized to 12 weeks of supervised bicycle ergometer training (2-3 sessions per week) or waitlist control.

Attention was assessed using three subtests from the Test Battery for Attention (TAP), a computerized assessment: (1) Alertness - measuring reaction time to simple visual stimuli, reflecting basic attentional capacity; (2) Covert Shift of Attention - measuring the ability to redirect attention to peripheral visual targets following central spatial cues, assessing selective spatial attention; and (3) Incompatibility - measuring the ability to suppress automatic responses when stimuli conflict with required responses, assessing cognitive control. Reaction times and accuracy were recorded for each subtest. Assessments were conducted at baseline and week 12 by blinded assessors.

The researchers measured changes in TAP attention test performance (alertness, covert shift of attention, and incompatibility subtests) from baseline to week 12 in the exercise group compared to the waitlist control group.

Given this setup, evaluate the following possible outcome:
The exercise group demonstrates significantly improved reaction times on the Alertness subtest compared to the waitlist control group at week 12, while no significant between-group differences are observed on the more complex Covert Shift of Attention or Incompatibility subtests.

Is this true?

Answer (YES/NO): NO